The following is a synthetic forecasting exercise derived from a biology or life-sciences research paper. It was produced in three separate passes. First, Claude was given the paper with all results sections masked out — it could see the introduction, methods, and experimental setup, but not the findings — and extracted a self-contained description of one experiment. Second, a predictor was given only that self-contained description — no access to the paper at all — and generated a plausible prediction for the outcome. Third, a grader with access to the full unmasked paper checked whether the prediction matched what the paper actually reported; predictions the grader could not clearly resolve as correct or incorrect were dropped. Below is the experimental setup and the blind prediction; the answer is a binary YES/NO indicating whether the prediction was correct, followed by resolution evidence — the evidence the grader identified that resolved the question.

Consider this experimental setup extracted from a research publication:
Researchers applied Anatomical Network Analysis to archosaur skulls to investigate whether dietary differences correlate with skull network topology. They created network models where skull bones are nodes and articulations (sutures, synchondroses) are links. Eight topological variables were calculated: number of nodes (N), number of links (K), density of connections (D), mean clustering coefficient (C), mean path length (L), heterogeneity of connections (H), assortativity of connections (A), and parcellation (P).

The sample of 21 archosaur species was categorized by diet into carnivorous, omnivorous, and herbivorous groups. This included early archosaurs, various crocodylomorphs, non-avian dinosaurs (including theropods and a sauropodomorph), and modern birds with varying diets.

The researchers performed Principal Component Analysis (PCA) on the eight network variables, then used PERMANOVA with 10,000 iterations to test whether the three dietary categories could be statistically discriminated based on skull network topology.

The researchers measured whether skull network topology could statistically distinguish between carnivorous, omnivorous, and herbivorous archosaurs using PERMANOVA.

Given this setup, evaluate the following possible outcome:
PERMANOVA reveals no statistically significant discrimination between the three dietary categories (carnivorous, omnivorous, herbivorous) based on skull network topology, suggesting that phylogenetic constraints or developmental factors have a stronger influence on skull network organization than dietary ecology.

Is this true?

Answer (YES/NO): YES